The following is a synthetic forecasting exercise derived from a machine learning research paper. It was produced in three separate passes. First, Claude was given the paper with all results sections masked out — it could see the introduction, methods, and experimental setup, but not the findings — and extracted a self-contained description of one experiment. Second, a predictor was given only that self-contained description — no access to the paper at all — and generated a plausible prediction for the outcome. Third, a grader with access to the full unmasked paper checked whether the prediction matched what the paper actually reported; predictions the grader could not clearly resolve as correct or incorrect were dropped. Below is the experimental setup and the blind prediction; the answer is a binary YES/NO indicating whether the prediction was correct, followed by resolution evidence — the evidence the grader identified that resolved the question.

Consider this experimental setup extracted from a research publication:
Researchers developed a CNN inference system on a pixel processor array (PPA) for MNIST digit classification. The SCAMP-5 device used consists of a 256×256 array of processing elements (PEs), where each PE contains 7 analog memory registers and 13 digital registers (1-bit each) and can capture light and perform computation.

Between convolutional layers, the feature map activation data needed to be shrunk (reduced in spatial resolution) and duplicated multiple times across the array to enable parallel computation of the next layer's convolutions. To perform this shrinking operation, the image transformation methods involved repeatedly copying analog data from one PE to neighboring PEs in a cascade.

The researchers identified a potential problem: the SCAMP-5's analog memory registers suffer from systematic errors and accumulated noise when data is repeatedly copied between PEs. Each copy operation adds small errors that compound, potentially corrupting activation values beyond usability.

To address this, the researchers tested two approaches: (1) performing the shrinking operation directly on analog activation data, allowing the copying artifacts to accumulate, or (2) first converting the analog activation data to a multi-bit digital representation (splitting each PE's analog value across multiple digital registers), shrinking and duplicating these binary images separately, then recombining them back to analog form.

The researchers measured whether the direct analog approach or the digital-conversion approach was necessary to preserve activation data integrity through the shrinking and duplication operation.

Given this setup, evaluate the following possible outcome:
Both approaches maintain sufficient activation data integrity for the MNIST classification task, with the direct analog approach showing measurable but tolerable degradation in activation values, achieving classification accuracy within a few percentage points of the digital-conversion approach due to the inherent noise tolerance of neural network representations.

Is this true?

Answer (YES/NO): NO